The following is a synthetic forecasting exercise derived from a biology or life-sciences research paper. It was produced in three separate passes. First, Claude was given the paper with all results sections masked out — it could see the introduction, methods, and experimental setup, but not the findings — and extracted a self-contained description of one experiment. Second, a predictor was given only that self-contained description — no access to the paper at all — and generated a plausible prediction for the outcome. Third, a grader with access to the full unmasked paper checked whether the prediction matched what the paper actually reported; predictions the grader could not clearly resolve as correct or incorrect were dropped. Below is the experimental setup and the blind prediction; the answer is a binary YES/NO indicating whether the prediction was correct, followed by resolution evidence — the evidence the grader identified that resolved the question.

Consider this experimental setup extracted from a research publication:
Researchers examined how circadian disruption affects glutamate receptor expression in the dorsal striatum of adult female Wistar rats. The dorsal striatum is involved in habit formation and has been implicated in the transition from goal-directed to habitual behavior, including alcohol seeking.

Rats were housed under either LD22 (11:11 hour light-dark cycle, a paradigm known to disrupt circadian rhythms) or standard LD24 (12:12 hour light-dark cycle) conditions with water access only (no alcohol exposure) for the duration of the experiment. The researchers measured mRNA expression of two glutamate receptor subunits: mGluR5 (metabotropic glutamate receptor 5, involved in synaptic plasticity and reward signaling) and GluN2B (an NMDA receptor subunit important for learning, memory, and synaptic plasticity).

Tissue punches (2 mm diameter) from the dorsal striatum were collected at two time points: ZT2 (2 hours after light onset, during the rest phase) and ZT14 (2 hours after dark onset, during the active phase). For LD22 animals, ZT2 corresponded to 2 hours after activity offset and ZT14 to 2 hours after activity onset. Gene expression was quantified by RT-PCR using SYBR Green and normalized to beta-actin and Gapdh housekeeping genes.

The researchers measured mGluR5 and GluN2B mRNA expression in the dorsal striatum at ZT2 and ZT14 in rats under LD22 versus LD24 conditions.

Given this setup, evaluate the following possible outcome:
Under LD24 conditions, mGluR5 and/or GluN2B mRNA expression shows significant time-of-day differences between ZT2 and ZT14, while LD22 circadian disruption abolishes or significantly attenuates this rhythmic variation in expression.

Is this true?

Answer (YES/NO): NO